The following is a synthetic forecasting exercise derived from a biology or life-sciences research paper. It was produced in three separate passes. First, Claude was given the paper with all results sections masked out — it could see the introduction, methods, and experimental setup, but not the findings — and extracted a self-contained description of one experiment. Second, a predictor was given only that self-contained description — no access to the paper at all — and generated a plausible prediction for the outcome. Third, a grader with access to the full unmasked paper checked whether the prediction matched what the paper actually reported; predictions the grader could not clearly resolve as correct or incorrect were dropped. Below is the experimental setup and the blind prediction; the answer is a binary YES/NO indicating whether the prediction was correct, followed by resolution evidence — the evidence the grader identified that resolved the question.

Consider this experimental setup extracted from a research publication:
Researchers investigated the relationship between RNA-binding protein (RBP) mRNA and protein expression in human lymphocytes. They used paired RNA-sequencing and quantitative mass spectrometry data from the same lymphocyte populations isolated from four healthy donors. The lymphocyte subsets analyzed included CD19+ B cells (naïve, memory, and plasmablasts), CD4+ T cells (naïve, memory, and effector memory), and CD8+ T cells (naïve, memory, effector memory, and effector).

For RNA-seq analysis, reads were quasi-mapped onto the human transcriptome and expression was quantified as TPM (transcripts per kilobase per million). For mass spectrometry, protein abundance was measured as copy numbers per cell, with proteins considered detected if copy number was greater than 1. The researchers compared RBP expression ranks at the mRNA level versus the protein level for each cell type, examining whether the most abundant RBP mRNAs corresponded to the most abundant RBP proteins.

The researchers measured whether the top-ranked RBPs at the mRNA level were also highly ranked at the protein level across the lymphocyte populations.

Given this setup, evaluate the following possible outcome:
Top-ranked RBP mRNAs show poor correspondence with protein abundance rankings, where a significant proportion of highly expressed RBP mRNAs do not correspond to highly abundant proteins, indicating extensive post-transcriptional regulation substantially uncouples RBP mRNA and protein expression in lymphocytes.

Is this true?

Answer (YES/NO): NO